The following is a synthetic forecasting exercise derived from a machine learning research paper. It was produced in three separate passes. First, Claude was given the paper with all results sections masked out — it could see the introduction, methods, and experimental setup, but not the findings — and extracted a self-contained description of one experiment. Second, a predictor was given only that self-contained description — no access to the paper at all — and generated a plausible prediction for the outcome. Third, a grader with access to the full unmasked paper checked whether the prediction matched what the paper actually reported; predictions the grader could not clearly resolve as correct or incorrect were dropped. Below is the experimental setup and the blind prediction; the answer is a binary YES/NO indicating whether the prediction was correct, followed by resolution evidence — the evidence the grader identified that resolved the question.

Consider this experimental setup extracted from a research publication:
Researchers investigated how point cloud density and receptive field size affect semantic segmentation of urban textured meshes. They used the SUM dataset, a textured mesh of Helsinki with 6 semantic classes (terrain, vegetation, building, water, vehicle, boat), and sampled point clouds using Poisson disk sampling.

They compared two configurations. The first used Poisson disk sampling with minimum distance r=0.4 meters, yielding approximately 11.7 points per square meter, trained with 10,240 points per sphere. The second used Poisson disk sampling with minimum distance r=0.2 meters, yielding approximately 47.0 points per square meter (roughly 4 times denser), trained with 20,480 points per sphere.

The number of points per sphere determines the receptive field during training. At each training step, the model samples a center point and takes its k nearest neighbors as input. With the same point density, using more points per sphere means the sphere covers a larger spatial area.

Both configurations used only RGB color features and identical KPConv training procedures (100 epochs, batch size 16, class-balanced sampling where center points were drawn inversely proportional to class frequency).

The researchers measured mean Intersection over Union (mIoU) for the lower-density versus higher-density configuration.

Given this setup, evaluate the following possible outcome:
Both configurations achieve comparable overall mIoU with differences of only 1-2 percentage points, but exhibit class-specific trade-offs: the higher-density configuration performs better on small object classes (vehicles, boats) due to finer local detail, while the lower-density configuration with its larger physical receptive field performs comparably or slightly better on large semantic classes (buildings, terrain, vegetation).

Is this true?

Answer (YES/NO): NO